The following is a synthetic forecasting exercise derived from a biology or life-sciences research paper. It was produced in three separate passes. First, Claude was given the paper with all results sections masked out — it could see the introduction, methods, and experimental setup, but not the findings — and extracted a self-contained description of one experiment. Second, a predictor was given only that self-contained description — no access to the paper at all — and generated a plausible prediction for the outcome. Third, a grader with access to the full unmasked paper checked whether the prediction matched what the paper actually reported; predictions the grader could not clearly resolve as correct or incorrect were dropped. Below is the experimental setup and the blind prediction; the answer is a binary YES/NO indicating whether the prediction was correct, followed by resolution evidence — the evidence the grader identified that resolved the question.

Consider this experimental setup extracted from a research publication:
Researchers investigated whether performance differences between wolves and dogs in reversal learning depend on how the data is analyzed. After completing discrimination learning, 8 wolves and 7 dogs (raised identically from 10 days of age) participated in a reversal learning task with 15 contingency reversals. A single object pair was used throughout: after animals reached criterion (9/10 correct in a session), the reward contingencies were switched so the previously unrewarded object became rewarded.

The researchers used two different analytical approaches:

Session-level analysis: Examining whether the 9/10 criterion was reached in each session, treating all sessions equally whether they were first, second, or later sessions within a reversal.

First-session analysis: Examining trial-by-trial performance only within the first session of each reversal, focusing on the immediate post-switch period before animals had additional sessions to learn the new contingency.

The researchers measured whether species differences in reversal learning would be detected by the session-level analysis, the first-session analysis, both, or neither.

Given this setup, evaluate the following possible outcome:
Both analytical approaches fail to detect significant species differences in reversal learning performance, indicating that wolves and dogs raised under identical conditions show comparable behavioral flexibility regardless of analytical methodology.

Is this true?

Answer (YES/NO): NO